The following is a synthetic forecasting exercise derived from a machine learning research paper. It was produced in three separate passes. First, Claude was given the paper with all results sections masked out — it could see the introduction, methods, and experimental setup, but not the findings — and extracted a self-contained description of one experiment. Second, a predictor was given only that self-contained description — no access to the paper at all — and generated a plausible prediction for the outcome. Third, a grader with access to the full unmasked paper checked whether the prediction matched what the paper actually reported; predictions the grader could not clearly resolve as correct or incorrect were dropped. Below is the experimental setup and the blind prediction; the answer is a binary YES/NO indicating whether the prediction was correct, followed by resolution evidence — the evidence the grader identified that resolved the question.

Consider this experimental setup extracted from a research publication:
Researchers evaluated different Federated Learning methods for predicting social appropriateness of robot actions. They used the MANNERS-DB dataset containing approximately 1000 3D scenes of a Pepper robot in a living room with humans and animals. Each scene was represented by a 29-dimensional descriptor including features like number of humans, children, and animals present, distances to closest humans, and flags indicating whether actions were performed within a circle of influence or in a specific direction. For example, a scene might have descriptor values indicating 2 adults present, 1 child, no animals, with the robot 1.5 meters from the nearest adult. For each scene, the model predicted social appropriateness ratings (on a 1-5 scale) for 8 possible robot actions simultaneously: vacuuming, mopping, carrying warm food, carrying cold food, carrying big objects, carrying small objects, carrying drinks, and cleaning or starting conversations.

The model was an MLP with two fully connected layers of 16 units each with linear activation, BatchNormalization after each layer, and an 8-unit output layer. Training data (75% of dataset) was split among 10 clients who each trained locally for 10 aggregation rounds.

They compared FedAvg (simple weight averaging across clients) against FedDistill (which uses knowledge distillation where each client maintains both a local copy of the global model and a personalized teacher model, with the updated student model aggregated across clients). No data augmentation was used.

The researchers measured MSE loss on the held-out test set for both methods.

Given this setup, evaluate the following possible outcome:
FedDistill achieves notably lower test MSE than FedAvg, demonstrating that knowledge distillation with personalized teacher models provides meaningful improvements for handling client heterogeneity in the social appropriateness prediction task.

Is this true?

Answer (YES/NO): NO